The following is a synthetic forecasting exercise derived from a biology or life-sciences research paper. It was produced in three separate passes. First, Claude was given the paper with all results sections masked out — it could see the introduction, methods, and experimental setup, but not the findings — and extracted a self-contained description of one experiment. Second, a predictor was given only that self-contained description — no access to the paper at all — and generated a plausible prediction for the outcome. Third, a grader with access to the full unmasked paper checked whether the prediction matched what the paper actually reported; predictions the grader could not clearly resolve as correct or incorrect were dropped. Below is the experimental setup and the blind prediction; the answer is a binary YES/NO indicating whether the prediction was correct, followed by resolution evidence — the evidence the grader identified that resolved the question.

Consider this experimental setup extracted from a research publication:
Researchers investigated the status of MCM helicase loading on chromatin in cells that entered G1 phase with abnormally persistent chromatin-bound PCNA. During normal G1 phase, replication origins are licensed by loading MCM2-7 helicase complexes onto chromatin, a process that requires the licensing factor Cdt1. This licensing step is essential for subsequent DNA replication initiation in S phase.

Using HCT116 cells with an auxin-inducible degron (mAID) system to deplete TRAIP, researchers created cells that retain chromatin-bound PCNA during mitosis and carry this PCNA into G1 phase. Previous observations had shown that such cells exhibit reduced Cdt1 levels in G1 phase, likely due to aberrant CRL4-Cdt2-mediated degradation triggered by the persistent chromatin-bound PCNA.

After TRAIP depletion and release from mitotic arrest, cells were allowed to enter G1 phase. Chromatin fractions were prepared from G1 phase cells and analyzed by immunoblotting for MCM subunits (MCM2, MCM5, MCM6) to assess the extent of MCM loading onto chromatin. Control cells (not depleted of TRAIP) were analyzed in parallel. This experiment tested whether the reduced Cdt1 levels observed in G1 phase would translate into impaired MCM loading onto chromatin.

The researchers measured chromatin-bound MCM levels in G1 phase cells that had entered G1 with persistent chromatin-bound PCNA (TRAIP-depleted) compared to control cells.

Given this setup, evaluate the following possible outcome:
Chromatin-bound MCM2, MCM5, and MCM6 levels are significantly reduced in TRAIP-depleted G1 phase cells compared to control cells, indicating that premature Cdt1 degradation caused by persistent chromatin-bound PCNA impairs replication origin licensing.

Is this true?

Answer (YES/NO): YES